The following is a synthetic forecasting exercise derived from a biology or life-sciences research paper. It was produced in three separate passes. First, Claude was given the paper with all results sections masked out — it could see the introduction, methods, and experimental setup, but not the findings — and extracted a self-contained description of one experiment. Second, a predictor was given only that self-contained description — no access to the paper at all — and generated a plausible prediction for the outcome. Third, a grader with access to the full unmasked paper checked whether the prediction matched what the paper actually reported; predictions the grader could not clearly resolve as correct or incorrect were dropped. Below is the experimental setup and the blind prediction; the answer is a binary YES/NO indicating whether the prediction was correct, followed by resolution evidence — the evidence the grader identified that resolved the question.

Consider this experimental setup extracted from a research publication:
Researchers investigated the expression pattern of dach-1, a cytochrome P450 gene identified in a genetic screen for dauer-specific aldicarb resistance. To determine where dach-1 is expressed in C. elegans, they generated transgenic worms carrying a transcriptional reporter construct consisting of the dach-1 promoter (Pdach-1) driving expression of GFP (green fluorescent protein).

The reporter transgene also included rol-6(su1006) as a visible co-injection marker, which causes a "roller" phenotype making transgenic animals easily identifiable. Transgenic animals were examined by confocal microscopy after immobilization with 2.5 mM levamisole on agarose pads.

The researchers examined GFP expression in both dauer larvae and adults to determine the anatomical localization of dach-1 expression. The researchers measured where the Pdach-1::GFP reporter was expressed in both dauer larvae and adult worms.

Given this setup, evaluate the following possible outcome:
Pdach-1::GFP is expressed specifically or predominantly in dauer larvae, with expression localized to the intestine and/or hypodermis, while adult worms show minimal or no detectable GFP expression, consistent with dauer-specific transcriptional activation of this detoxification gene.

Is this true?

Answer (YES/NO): NO